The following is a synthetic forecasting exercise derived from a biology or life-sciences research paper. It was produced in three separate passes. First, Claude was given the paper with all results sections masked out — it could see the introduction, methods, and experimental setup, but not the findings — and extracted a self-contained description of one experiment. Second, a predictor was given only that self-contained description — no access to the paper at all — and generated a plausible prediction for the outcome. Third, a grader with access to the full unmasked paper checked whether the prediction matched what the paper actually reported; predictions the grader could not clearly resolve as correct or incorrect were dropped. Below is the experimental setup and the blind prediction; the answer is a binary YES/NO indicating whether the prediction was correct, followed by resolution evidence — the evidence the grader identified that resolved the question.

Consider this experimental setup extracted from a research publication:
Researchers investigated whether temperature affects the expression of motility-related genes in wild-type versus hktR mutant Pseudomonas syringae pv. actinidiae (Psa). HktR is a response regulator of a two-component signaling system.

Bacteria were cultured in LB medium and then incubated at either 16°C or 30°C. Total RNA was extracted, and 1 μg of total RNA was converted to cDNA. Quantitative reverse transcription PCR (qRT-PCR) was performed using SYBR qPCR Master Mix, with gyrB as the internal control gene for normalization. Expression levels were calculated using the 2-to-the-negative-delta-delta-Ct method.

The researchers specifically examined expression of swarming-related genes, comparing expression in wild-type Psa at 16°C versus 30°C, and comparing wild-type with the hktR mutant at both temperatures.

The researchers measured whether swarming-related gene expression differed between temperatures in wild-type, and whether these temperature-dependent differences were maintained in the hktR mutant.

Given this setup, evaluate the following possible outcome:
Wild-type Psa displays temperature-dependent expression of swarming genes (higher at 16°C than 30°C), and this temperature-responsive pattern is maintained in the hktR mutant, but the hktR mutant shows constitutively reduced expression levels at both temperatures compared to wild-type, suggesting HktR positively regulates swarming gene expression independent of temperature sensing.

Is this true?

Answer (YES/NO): NO